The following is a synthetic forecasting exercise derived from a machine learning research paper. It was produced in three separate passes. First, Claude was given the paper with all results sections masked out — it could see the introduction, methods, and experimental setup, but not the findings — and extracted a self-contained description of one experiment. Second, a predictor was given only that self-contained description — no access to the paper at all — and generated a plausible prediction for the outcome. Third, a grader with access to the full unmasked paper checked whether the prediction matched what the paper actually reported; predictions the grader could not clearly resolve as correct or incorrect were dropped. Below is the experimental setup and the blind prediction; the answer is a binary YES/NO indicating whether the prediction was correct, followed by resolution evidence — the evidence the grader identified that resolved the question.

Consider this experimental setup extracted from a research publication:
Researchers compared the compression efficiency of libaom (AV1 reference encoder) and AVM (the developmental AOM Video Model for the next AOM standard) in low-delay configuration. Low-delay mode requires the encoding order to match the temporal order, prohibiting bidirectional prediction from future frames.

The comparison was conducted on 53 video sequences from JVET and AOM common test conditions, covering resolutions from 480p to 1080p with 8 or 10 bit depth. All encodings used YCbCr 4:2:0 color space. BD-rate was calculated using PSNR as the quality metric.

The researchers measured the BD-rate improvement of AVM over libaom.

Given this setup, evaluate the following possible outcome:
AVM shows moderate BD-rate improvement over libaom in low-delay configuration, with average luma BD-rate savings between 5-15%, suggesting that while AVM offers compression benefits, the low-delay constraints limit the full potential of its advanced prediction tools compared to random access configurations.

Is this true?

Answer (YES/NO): NO